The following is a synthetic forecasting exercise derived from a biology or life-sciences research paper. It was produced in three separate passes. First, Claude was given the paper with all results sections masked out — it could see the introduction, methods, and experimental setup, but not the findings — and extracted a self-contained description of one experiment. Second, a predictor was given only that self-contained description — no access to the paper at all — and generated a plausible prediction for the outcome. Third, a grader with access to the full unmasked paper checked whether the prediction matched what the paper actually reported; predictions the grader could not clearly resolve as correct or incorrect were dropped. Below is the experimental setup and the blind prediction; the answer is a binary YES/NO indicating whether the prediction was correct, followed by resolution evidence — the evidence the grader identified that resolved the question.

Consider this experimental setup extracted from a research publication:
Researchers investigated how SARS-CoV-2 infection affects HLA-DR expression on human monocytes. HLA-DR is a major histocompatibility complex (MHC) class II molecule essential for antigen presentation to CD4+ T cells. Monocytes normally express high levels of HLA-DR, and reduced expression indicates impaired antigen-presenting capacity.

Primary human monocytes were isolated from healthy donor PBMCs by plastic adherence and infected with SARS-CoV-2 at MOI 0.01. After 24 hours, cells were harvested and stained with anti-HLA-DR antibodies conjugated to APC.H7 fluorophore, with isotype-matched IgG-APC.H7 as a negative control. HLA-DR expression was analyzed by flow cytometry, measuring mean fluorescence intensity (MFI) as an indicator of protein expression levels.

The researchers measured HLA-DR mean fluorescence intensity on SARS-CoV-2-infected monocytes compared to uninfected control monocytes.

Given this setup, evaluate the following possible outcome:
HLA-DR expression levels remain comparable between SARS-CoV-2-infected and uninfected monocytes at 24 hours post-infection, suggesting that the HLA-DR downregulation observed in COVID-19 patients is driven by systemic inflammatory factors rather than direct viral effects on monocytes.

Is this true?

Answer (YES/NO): NO